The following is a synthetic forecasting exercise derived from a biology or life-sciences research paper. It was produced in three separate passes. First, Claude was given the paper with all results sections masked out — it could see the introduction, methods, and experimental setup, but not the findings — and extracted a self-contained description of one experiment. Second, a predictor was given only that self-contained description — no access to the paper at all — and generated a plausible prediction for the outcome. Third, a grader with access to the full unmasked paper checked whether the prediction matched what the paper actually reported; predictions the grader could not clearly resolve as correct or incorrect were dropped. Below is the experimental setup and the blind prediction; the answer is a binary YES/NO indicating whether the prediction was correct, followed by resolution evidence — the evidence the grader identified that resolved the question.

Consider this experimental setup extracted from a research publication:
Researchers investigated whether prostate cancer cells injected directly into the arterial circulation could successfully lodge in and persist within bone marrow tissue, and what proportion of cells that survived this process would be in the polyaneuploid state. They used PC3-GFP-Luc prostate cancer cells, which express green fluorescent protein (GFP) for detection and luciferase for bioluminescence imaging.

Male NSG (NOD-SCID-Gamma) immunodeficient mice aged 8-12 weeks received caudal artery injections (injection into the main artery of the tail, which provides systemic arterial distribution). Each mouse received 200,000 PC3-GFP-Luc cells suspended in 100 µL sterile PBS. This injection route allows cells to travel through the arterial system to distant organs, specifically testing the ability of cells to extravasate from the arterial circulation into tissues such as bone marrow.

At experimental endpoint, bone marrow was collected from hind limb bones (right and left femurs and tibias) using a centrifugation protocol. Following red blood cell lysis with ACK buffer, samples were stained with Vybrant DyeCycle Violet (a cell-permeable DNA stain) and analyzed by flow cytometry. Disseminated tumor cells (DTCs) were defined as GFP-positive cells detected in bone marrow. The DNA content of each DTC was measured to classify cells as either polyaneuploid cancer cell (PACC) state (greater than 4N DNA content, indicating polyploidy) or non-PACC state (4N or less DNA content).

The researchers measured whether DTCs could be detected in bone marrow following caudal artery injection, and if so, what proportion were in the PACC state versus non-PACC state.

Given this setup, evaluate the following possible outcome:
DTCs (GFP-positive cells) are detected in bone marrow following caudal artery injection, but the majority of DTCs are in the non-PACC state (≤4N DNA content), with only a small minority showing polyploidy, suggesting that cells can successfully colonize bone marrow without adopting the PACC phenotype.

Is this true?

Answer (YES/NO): NO